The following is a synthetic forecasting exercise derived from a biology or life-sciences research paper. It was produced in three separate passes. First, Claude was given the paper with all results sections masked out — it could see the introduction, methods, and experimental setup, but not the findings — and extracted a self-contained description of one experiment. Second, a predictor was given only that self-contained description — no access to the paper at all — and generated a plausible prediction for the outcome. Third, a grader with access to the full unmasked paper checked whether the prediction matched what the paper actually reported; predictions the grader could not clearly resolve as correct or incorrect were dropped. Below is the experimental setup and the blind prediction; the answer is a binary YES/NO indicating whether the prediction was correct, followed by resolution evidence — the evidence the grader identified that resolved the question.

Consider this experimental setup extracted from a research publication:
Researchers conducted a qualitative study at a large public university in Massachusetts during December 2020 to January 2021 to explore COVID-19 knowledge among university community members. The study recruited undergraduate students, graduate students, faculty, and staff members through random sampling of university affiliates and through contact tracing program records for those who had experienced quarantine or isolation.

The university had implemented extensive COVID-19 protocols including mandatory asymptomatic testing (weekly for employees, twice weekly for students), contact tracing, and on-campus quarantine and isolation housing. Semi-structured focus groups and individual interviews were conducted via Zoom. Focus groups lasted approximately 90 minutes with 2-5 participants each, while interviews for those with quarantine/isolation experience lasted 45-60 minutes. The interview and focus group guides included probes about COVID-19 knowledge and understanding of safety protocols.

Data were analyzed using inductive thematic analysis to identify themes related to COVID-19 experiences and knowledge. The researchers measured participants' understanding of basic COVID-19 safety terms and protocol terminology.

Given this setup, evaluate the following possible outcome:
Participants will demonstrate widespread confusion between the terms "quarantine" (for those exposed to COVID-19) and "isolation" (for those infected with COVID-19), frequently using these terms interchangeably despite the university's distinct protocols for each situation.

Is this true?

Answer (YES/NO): YES